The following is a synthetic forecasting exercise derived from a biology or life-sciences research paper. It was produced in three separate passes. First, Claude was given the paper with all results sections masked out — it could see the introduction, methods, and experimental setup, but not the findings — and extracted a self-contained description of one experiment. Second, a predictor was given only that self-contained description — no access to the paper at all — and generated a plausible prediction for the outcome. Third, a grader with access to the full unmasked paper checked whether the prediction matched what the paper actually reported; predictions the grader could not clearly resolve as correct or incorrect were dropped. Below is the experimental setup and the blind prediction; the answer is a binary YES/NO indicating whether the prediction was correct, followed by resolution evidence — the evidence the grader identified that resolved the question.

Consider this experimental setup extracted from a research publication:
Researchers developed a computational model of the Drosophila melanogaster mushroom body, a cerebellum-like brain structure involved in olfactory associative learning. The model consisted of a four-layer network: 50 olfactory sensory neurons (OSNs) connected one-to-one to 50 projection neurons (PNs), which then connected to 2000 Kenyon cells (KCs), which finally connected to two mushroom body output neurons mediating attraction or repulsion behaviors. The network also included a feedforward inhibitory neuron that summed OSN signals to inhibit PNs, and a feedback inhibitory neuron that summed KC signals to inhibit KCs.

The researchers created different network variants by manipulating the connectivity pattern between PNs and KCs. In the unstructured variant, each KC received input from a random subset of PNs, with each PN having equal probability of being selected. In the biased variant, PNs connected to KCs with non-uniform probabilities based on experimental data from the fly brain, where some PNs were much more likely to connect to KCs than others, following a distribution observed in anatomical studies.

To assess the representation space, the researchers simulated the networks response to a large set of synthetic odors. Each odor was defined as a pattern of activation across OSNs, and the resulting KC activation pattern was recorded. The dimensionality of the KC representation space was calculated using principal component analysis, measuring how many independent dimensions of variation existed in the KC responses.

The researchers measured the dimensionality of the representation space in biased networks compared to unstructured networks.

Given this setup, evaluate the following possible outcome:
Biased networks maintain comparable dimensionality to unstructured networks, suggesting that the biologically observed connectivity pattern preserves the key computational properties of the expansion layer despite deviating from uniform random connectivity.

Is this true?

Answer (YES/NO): YES